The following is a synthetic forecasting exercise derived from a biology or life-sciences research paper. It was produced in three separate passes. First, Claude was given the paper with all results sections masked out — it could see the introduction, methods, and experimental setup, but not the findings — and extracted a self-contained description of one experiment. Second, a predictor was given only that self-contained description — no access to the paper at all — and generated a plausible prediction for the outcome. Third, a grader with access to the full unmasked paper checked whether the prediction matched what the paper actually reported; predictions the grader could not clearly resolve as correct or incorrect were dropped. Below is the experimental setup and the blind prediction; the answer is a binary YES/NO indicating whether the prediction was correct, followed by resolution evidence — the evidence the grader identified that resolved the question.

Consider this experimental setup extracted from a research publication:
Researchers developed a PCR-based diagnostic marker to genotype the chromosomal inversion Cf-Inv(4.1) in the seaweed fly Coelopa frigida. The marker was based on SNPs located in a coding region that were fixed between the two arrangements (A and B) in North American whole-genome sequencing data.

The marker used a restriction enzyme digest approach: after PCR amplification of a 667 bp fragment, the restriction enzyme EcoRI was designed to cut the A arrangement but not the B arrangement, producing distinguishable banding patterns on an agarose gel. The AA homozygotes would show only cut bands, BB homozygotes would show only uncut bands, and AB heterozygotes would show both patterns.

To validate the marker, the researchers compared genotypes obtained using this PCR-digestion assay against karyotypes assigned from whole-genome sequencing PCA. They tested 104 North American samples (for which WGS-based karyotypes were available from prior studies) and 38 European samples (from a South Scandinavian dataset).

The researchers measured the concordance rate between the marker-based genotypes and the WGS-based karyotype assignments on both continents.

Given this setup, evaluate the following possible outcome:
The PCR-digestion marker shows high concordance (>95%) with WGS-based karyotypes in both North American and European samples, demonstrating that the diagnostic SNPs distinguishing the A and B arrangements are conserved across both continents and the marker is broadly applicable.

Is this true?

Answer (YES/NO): NO